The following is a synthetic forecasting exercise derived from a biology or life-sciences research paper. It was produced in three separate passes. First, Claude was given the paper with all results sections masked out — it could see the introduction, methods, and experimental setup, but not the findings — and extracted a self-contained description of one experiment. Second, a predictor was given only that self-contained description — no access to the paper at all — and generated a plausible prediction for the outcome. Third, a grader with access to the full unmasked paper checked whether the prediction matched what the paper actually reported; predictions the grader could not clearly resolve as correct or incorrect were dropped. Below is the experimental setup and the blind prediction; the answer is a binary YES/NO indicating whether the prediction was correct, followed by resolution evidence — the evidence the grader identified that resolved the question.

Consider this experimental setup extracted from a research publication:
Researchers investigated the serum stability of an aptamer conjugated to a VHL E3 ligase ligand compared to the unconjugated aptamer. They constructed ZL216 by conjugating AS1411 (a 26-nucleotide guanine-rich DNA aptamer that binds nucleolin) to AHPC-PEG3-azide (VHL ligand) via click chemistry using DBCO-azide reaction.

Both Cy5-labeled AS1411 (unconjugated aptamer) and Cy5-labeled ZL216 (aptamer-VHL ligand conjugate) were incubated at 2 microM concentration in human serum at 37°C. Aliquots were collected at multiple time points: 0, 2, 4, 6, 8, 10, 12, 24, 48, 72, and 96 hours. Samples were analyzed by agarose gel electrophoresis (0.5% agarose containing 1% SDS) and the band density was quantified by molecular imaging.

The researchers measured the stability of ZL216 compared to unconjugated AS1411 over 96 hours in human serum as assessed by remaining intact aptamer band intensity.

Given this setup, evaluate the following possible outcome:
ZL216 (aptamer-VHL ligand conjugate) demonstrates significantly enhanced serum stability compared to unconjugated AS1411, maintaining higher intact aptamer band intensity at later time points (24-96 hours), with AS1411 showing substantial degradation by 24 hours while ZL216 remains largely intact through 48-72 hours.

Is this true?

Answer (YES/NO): NO